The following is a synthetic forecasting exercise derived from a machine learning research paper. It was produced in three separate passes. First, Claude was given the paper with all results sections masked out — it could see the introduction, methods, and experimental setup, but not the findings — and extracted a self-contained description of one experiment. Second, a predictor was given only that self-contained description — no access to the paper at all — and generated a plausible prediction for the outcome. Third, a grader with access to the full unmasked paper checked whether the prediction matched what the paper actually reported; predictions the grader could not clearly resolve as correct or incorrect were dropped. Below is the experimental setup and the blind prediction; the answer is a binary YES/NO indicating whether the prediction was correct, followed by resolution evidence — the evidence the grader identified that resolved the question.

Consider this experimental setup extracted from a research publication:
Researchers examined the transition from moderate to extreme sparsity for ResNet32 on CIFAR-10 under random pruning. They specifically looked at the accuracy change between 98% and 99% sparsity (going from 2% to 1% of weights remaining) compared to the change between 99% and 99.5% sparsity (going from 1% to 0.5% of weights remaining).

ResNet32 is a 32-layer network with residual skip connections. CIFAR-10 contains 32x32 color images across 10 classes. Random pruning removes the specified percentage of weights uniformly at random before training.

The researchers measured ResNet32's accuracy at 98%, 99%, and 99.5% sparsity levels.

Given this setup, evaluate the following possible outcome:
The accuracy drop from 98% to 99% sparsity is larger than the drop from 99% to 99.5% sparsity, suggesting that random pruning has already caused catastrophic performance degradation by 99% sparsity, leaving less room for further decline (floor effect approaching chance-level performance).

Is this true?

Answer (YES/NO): NO